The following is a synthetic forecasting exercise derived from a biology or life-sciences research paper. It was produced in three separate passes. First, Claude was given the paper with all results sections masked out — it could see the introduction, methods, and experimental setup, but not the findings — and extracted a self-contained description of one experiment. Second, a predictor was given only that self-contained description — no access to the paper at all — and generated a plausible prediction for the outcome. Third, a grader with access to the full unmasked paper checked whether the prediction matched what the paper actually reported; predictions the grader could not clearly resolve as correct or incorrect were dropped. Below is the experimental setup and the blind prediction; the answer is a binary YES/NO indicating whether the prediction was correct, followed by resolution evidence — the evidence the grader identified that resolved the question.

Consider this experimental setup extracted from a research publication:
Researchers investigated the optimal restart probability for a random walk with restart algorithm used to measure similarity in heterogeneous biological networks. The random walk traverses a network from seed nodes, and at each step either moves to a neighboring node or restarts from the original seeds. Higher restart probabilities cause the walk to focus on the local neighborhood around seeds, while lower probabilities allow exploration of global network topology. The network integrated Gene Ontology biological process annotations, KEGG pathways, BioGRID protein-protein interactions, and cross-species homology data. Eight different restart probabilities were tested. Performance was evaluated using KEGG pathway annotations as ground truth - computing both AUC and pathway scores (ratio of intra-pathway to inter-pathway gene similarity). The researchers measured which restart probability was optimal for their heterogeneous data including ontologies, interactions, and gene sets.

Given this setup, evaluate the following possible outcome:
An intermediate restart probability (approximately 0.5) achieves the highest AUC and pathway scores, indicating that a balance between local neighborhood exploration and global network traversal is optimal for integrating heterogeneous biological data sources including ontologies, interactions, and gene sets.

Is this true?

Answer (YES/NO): NO